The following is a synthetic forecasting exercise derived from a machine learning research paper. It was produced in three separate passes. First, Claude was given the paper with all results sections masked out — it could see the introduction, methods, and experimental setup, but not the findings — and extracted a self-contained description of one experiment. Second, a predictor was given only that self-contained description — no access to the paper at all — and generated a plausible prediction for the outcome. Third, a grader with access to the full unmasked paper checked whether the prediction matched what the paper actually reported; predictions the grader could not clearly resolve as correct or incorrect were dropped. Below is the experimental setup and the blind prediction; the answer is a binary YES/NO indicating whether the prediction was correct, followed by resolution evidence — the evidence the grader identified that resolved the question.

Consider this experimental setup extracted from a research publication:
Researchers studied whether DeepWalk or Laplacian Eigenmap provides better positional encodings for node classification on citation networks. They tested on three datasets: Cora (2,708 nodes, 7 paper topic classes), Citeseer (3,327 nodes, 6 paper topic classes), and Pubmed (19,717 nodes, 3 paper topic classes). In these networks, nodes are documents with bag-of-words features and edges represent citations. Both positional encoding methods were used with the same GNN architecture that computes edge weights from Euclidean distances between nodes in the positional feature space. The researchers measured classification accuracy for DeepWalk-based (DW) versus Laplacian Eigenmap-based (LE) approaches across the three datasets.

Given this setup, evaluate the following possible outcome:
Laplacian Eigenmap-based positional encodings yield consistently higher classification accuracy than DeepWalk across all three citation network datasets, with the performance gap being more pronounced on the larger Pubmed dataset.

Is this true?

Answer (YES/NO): NO